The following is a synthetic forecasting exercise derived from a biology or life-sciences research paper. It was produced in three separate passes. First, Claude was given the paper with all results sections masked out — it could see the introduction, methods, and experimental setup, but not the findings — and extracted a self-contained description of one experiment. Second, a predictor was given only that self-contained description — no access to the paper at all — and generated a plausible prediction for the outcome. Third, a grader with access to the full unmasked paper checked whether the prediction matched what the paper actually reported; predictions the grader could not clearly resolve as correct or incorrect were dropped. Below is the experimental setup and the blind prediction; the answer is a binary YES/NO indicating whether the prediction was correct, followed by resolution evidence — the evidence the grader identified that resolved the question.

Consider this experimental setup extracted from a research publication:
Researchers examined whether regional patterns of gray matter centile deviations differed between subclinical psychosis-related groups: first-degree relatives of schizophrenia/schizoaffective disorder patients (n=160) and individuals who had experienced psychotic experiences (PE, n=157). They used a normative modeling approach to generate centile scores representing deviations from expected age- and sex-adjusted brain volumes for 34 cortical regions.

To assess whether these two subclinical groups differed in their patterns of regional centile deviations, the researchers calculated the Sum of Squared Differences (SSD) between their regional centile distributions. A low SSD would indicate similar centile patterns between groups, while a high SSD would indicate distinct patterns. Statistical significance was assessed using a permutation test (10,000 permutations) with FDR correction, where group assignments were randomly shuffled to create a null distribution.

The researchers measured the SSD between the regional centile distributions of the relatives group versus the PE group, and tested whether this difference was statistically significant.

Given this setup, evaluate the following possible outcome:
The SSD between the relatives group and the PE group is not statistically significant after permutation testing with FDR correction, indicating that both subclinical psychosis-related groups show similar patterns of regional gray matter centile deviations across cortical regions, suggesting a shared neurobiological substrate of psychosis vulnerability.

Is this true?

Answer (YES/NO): YES